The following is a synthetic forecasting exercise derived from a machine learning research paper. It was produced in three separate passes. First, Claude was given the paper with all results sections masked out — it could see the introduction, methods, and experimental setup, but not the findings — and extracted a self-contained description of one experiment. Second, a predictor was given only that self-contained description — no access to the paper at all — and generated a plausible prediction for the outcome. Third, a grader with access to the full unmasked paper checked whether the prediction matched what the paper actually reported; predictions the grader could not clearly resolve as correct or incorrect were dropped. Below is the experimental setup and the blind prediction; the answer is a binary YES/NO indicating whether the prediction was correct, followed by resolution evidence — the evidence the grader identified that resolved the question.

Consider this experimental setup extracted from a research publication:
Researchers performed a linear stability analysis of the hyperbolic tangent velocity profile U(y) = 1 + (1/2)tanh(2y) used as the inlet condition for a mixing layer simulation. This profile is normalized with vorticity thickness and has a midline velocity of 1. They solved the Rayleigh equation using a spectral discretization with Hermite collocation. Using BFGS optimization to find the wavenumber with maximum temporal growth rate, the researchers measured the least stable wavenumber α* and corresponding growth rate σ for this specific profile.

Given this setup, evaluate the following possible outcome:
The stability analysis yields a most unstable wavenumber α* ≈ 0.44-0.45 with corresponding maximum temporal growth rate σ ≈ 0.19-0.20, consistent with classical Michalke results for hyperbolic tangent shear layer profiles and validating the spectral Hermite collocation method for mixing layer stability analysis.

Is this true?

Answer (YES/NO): NO